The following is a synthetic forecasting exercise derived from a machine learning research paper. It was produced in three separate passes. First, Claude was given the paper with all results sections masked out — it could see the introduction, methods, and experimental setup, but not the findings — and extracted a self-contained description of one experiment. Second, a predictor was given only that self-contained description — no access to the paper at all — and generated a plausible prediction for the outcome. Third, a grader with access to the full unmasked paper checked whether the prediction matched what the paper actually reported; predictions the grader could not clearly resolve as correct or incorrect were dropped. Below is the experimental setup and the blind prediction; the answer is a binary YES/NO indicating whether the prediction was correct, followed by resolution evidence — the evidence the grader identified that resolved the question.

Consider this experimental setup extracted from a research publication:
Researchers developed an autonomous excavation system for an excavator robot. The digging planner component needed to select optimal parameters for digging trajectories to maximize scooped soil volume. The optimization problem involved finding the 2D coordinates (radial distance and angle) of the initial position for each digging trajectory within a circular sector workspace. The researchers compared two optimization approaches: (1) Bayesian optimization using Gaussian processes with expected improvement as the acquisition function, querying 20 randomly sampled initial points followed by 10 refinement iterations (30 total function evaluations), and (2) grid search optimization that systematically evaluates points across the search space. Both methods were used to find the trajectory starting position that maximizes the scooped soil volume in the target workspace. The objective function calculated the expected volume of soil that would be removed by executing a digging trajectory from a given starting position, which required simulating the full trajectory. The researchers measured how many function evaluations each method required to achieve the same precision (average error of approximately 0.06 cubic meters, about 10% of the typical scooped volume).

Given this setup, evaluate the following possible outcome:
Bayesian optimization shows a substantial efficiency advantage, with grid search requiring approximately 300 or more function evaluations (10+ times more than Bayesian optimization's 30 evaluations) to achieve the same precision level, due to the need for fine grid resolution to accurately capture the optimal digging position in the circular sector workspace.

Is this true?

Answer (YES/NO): NO